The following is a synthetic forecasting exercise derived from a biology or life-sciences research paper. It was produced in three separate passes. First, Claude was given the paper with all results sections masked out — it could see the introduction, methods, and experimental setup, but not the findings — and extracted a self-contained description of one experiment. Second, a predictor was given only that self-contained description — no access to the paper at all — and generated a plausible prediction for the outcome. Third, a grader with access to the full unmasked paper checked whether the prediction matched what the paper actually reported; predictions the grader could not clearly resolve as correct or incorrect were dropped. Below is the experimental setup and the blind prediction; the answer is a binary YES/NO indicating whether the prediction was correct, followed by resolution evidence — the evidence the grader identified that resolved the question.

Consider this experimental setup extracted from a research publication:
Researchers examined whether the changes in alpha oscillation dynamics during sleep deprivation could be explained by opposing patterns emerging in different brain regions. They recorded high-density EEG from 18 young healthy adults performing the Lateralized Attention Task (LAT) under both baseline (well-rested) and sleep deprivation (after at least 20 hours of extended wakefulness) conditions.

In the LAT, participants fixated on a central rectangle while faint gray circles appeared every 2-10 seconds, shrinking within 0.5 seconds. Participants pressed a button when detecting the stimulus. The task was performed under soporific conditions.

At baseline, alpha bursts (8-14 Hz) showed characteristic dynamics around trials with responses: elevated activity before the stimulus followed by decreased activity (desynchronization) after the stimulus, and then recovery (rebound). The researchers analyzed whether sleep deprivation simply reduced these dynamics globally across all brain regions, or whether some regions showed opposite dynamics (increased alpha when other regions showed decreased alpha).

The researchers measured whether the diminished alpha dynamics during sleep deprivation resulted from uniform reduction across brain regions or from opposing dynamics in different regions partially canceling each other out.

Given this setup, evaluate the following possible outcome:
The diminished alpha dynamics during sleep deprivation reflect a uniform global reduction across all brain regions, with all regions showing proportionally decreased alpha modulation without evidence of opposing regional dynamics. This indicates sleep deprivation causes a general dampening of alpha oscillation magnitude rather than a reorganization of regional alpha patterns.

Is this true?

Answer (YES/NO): NO